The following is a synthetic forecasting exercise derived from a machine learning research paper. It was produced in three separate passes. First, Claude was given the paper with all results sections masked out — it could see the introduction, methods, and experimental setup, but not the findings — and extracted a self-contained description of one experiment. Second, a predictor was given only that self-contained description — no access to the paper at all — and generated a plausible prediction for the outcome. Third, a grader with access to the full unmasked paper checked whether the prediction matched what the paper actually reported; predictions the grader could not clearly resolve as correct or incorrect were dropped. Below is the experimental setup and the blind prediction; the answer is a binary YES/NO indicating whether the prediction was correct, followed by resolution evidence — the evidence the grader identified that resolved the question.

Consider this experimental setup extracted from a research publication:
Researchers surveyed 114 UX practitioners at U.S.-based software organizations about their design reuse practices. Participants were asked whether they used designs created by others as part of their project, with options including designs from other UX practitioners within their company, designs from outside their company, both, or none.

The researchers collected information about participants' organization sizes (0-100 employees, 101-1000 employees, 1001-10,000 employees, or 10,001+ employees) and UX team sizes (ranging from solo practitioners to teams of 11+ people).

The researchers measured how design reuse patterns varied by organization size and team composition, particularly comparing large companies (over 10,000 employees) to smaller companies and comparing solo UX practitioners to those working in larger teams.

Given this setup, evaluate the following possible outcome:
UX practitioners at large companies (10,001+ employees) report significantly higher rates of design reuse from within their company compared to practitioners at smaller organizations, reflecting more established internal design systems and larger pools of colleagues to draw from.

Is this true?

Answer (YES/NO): YES